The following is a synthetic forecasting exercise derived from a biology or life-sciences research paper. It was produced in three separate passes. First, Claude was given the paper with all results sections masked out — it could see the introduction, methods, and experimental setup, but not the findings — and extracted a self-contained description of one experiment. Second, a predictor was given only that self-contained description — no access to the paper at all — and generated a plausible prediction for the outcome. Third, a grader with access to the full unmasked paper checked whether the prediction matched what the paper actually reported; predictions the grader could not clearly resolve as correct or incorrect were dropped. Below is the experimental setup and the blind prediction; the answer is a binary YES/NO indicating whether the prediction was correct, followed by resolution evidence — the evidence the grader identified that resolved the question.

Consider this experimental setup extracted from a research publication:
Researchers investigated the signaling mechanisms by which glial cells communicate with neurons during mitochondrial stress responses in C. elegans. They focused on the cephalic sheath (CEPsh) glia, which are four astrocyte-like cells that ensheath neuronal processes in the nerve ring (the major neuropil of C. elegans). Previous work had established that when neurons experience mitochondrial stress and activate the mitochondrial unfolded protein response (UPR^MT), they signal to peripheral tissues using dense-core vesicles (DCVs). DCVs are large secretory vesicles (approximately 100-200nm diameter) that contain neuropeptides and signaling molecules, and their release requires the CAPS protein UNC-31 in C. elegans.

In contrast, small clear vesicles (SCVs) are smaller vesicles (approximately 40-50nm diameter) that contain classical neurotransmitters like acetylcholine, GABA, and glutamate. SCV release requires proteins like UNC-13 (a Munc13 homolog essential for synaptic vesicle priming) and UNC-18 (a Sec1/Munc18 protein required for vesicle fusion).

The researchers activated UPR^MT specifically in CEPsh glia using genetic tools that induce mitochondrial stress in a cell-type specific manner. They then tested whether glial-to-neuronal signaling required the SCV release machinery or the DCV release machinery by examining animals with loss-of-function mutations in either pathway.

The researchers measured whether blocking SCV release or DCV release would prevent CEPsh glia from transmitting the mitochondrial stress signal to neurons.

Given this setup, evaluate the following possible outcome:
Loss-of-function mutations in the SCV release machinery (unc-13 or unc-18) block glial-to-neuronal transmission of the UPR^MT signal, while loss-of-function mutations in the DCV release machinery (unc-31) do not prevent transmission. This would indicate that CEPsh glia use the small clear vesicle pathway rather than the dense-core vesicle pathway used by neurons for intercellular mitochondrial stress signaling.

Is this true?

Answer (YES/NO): NO